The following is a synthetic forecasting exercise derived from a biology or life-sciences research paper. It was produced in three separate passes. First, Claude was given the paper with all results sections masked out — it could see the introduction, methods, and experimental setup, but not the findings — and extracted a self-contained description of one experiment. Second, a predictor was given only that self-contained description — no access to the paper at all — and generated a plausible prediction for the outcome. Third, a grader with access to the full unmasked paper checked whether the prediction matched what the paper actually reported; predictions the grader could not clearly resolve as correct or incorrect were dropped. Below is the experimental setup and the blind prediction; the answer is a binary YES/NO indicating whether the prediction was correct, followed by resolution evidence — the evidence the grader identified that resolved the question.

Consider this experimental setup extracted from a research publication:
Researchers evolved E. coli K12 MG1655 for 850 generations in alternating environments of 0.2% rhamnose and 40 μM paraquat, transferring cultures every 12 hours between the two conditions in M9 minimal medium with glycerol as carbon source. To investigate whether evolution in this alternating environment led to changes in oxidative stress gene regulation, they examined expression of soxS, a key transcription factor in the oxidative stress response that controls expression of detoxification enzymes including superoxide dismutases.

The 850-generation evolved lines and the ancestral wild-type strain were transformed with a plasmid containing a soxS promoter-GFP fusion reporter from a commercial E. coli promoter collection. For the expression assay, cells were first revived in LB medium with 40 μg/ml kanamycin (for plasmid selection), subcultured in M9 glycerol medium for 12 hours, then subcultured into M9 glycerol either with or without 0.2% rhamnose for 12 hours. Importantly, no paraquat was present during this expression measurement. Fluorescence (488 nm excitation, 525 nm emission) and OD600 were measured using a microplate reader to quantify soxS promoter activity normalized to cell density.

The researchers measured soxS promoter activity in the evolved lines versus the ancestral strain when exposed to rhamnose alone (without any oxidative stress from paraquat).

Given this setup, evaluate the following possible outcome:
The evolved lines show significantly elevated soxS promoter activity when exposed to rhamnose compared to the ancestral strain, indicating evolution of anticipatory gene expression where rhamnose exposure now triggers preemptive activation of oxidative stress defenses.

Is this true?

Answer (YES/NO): YES